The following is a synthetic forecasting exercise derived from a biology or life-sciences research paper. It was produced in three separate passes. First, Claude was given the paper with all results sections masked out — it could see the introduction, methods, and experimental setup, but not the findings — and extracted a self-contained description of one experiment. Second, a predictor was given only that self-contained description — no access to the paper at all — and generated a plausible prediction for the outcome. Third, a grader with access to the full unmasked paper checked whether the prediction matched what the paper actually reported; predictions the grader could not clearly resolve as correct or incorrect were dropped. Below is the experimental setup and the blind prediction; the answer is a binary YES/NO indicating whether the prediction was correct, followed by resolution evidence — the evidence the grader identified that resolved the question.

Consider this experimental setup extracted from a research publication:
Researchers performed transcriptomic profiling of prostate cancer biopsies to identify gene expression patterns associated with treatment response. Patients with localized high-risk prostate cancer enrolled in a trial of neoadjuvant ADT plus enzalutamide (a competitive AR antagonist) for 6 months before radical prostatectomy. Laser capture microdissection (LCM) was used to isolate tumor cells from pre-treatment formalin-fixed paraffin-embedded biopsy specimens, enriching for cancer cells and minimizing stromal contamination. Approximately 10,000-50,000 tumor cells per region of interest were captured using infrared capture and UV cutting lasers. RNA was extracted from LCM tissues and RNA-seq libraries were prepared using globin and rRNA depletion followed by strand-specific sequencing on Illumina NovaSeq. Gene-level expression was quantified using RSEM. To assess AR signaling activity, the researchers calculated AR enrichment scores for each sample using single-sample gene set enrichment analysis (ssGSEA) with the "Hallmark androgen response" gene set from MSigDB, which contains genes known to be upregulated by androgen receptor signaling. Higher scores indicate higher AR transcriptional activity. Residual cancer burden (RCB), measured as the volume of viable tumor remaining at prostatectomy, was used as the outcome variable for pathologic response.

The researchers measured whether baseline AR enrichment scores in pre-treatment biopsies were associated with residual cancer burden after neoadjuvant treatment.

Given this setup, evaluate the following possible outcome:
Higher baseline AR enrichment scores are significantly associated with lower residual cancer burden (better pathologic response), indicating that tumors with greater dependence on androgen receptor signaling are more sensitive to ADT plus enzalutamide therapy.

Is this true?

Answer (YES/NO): YES